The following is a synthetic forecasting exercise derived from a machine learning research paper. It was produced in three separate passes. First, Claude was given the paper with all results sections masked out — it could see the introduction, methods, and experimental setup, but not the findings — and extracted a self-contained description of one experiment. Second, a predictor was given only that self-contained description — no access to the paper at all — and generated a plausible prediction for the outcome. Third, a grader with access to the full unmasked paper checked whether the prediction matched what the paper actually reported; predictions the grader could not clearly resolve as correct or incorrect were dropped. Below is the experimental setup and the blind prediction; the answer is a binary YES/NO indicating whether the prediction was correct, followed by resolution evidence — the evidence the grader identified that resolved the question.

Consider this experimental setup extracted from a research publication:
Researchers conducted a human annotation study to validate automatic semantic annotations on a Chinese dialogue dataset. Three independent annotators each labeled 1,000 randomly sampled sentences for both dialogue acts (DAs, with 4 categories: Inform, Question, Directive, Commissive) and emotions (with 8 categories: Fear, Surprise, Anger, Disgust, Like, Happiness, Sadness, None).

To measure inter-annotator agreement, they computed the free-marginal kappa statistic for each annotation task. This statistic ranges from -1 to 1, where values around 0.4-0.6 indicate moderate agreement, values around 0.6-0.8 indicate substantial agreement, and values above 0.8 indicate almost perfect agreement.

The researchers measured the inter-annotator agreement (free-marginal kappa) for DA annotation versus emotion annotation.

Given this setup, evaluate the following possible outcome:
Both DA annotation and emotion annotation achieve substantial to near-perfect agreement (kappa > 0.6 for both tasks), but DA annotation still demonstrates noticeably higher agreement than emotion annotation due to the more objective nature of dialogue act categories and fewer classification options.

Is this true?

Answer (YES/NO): NO